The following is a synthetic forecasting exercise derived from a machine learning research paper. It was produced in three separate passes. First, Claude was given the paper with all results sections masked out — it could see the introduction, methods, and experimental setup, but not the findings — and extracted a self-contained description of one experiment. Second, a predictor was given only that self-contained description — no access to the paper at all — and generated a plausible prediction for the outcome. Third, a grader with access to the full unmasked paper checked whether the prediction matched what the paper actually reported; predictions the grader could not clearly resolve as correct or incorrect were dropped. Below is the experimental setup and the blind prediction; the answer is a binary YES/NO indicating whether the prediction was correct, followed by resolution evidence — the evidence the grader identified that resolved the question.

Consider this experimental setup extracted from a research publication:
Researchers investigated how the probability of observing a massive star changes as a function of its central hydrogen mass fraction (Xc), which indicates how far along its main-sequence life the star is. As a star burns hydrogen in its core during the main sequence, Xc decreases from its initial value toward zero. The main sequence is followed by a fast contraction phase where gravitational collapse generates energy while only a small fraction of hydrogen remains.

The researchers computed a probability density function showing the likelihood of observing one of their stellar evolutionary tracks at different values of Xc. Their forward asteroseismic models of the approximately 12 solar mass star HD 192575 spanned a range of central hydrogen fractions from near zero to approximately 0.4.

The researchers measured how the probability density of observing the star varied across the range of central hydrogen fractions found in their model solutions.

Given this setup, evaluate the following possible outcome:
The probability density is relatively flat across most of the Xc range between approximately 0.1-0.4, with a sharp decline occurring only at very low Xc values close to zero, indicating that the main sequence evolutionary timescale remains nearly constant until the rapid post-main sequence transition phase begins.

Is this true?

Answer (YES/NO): NO